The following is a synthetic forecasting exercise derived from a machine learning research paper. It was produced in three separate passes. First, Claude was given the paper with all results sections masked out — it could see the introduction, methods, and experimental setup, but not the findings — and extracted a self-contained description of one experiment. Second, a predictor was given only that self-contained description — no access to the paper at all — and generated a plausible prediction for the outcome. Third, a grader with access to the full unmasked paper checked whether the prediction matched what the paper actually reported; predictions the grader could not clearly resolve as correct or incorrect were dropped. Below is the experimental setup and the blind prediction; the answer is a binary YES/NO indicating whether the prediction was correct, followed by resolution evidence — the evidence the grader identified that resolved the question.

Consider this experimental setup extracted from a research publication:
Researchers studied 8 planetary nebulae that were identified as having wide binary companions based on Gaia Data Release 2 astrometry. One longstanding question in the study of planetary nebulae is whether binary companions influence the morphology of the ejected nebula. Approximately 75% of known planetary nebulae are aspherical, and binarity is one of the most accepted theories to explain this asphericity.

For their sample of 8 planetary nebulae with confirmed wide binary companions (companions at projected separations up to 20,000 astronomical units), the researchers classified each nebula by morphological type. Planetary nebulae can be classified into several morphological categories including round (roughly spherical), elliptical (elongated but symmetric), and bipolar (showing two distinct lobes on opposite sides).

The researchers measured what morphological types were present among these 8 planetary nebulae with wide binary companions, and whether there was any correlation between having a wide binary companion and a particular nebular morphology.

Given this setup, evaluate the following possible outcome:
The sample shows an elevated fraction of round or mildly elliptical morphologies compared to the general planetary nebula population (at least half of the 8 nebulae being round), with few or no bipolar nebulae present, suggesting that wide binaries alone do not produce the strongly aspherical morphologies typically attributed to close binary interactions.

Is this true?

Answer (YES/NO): NO